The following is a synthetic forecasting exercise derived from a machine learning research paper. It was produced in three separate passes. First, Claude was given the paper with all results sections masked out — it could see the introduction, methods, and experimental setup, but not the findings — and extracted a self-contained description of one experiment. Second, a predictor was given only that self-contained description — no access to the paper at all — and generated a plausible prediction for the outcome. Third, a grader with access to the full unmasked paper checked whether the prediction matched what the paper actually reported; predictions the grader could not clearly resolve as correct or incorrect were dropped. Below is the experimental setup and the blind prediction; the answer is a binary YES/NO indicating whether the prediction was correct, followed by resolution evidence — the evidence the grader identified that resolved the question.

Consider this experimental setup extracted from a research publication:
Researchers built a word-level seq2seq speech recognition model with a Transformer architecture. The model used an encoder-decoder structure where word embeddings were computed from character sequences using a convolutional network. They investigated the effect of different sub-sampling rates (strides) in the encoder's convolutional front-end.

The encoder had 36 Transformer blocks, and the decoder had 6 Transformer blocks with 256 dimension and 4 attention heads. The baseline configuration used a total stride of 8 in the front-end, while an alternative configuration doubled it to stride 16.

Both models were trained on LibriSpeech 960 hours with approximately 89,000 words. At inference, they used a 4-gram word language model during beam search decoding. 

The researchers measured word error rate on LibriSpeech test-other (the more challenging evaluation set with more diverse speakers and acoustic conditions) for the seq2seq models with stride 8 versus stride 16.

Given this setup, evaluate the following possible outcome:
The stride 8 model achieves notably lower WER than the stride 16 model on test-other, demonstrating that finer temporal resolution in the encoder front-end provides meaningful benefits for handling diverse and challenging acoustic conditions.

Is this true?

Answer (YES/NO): NO